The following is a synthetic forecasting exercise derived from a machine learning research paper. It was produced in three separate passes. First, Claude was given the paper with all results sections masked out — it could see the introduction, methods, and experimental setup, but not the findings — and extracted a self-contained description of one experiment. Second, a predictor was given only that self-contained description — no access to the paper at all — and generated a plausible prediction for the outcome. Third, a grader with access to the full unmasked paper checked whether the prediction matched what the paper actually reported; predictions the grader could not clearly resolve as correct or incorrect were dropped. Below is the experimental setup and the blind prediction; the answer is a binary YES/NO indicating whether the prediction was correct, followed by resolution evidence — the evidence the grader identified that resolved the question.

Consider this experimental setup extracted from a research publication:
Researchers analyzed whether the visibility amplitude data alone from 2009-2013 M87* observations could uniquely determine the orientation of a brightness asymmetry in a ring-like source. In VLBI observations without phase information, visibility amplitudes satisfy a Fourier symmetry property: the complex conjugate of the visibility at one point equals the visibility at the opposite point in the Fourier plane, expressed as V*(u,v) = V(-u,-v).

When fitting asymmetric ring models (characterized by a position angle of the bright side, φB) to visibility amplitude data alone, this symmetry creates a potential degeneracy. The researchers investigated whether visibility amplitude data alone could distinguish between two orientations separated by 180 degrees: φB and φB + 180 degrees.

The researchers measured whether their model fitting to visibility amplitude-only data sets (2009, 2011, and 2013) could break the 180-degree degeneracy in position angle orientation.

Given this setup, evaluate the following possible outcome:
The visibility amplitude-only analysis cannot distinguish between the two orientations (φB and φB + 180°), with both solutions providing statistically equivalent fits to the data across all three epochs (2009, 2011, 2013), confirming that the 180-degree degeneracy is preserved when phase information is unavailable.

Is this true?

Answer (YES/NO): YES